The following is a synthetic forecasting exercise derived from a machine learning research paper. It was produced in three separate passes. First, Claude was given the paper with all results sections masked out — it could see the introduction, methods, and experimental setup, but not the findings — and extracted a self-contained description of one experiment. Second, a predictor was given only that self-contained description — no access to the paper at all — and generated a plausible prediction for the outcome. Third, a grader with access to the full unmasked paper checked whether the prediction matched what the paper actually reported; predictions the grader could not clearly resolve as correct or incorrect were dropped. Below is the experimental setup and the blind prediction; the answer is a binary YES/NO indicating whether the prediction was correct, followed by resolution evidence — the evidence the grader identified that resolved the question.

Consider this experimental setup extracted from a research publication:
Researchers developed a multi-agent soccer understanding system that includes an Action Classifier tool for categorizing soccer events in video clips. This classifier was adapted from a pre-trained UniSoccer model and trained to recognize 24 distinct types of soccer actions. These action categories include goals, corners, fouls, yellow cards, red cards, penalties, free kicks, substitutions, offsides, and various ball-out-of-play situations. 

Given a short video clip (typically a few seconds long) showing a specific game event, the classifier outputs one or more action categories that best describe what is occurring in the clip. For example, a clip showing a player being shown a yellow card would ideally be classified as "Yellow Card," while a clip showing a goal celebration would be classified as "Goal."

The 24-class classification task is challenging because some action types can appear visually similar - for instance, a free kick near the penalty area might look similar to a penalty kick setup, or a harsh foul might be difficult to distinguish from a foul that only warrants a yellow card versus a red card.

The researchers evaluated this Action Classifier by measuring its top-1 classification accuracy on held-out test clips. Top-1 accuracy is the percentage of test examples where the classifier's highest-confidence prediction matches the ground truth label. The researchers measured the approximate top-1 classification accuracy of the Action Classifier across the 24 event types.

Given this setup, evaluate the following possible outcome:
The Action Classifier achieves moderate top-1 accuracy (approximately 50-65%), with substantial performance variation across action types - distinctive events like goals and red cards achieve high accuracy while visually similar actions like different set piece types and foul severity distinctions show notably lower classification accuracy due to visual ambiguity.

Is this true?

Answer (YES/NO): NO